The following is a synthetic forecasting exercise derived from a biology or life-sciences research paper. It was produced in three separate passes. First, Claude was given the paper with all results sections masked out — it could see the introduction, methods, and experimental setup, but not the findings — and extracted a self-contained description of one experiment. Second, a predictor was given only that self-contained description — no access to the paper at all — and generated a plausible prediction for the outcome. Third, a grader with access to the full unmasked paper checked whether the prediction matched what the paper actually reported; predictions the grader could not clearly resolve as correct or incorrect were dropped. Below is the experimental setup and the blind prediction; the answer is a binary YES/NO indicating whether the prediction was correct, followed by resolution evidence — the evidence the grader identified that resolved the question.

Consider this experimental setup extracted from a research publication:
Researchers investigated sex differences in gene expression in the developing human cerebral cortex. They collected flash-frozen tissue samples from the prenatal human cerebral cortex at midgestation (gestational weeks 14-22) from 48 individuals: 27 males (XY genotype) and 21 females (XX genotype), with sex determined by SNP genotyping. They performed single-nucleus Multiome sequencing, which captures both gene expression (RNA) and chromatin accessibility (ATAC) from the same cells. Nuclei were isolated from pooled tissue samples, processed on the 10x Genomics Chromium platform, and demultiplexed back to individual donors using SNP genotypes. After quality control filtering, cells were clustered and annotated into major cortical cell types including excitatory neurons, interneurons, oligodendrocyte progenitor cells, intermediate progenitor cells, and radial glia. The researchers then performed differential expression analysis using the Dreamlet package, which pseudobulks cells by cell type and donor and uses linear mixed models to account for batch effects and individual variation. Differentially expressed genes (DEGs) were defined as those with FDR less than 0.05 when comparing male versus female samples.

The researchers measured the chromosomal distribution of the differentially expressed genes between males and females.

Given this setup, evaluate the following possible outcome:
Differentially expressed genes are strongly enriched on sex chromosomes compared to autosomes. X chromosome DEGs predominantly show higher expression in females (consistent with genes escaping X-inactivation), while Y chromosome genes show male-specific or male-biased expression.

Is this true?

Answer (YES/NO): NO